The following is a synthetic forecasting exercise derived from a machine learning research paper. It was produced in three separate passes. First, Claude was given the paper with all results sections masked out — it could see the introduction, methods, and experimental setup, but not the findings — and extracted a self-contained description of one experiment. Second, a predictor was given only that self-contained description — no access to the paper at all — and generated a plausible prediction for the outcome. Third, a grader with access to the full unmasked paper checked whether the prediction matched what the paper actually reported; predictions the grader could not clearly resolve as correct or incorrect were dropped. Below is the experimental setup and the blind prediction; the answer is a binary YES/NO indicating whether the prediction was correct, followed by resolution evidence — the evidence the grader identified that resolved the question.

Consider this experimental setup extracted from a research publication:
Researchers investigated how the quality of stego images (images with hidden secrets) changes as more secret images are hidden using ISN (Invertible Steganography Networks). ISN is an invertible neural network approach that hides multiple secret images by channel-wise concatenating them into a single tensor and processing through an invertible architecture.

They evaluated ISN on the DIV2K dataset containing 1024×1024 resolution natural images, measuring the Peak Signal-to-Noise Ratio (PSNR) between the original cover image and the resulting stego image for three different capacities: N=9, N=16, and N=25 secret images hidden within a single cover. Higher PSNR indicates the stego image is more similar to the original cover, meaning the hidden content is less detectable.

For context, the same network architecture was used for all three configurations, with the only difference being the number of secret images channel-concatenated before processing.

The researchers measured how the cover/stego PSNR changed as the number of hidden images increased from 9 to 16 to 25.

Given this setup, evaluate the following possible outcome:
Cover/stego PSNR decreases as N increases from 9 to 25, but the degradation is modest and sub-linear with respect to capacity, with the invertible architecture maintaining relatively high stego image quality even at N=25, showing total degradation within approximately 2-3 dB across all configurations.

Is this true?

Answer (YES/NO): NO